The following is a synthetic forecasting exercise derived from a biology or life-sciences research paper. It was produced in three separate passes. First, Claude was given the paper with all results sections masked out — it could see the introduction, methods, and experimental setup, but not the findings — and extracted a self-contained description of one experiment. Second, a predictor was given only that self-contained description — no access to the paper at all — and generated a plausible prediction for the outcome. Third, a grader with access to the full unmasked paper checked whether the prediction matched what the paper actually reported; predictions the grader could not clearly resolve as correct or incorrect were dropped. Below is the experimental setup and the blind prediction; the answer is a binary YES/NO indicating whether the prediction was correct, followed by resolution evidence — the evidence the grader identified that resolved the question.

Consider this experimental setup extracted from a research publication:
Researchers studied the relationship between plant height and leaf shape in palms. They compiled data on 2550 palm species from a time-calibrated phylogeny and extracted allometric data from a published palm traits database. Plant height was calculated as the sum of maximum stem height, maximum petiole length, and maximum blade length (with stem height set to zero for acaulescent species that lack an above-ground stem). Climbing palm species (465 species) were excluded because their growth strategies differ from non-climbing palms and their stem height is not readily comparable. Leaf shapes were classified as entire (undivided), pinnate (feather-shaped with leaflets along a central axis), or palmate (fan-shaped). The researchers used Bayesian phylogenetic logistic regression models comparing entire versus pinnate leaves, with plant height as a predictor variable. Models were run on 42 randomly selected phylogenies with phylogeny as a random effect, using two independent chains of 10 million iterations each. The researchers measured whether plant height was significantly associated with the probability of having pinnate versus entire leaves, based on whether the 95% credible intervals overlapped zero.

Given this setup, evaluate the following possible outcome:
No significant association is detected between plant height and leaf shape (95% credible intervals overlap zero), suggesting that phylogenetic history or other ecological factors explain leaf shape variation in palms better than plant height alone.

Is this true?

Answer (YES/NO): NO